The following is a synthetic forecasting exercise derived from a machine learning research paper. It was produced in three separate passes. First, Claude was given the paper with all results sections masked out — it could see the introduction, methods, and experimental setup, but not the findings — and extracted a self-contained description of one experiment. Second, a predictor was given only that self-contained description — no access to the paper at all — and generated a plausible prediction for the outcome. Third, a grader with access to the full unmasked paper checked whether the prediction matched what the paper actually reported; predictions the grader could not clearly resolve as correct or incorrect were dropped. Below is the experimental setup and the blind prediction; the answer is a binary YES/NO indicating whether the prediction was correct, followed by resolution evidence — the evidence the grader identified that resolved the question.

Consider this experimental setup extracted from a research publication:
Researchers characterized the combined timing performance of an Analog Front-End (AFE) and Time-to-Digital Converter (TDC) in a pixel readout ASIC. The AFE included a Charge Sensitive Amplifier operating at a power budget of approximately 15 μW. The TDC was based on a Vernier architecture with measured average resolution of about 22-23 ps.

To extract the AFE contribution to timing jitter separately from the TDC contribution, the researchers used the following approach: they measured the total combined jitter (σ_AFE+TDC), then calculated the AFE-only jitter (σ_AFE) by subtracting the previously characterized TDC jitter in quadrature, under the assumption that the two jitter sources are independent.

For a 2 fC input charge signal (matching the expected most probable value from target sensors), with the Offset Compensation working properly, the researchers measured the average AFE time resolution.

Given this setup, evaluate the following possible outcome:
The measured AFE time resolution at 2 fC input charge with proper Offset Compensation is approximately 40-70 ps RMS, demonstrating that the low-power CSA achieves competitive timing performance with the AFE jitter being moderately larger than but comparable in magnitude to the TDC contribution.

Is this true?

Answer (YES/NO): YES